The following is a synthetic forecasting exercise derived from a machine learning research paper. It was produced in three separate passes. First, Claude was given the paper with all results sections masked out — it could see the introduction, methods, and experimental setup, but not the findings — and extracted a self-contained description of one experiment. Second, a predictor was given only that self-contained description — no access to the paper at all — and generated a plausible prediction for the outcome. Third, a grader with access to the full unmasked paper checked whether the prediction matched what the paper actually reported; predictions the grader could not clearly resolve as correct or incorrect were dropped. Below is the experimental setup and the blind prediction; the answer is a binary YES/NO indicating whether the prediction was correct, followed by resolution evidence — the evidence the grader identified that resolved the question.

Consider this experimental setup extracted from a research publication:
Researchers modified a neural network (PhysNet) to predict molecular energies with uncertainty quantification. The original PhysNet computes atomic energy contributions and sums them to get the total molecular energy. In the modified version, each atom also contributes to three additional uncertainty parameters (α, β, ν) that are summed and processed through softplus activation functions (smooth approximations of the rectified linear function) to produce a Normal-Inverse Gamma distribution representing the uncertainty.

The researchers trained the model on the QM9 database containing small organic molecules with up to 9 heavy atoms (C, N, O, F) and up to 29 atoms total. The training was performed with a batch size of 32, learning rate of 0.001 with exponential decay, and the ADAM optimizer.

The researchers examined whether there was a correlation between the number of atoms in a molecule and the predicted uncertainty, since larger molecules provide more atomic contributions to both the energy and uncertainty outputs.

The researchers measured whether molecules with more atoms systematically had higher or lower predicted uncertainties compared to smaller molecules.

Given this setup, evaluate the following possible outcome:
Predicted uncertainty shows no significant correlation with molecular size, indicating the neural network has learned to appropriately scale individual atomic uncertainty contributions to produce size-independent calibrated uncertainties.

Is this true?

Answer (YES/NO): NO